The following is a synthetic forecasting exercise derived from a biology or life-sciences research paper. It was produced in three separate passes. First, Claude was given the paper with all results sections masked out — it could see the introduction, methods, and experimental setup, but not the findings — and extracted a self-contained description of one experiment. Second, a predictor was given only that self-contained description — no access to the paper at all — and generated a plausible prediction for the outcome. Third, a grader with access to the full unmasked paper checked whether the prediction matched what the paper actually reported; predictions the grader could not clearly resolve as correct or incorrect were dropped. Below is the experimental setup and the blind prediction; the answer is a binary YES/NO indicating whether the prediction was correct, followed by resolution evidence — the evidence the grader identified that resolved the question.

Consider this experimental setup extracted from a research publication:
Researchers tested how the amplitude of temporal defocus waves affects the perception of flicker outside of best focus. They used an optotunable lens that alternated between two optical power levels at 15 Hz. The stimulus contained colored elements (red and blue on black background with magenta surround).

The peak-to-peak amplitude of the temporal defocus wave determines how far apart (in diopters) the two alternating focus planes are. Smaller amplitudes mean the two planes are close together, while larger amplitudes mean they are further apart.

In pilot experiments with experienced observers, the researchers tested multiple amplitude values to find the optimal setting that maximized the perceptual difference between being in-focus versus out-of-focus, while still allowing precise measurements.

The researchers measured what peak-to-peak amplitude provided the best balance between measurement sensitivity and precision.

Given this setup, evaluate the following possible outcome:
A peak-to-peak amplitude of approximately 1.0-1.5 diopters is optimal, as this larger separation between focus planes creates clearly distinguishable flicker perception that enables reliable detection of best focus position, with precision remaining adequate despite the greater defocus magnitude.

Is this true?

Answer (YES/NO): NO